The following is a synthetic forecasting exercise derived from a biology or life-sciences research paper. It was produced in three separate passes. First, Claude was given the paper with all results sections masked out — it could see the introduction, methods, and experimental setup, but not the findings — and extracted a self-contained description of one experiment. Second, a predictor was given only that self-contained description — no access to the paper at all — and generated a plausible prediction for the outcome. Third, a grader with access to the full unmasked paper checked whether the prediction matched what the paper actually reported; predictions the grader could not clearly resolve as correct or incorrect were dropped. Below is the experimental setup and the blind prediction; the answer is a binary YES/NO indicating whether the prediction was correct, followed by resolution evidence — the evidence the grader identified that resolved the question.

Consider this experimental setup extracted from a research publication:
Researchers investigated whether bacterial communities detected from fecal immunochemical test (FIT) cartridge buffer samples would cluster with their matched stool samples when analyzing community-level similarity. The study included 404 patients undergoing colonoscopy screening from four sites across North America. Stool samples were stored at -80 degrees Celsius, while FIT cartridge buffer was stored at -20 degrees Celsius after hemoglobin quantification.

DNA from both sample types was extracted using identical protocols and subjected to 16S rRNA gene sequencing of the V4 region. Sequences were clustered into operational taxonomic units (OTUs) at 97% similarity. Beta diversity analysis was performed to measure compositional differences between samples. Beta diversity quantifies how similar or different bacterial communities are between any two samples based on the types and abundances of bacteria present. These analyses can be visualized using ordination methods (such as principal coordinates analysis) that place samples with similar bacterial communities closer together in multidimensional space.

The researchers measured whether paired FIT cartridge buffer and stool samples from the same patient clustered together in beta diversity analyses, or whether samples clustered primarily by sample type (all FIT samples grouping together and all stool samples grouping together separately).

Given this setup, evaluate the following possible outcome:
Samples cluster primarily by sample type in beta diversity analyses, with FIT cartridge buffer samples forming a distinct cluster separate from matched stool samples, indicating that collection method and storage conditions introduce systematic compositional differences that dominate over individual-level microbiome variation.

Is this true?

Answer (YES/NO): NO